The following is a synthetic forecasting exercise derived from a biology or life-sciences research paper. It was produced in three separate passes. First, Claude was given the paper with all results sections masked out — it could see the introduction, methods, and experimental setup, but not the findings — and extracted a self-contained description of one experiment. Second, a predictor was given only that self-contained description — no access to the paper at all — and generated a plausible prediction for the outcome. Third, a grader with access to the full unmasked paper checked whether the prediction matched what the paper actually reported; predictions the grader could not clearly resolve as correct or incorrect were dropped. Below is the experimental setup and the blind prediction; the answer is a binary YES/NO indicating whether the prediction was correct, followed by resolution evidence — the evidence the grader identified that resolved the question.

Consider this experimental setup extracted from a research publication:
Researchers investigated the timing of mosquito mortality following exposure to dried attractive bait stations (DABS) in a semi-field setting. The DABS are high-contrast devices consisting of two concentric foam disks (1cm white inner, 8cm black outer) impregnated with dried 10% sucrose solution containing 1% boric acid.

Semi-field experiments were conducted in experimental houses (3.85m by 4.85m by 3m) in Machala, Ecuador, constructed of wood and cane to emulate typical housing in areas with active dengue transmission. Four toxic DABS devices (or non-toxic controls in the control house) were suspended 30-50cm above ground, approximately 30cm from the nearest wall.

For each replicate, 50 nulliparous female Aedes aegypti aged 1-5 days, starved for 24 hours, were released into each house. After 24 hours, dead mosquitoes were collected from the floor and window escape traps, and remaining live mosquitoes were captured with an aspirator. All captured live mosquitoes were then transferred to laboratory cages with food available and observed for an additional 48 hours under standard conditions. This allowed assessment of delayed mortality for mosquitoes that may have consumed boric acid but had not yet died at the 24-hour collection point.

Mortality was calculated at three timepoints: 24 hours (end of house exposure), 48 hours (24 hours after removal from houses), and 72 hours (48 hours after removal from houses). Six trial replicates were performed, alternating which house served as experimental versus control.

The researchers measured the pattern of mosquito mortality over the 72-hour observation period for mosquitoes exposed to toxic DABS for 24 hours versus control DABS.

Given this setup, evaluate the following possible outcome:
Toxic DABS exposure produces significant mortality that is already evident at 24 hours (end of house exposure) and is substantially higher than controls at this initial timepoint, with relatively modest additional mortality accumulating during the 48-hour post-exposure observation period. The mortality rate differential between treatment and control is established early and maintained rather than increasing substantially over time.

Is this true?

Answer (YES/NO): NO